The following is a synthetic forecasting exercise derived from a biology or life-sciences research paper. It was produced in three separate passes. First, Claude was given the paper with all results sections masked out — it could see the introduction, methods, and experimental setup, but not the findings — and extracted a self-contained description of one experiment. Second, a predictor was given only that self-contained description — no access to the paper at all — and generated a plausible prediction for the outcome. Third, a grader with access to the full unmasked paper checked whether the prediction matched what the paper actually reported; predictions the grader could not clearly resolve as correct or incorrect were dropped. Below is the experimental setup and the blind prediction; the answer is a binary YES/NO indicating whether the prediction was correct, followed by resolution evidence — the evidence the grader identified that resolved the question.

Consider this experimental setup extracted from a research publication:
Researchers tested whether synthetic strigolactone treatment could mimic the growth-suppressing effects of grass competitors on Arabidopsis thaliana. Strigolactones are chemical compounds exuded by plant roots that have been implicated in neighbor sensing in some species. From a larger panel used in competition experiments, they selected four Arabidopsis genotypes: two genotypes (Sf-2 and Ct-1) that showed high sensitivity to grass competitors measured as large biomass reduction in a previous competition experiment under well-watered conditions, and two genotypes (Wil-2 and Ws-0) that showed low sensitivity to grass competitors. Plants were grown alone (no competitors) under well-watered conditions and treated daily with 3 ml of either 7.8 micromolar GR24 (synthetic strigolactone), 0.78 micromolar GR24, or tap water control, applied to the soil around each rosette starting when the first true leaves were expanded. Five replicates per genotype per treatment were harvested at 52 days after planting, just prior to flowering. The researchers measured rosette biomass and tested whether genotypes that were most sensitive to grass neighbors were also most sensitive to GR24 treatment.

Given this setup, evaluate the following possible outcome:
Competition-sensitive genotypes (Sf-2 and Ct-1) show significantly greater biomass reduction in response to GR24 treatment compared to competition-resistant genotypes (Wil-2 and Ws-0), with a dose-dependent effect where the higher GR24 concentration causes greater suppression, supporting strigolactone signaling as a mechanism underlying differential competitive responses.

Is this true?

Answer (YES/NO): NO